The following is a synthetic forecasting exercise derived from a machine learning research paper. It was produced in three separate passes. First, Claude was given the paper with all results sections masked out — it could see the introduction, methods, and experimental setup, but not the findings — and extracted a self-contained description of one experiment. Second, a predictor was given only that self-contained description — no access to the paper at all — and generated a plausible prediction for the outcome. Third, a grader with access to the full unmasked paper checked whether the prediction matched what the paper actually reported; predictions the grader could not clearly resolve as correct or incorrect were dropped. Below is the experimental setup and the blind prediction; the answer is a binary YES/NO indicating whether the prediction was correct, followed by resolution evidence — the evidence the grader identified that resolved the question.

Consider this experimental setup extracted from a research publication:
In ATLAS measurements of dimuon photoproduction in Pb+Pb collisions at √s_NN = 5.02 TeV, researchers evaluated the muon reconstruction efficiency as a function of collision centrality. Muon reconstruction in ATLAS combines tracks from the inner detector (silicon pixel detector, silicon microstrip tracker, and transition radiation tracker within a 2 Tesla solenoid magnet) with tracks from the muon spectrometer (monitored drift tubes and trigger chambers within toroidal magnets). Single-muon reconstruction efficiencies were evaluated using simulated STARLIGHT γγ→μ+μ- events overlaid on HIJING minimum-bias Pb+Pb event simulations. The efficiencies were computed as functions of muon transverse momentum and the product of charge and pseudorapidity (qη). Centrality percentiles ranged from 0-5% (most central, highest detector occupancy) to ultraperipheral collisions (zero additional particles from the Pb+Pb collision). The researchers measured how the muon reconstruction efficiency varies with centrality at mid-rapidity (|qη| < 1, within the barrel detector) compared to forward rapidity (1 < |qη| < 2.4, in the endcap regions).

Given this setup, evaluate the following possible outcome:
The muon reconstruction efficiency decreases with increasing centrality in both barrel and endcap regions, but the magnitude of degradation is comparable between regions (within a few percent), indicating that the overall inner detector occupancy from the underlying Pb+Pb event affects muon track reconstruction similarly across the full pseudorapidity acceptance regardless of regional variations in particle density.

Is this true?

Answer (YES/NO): NO